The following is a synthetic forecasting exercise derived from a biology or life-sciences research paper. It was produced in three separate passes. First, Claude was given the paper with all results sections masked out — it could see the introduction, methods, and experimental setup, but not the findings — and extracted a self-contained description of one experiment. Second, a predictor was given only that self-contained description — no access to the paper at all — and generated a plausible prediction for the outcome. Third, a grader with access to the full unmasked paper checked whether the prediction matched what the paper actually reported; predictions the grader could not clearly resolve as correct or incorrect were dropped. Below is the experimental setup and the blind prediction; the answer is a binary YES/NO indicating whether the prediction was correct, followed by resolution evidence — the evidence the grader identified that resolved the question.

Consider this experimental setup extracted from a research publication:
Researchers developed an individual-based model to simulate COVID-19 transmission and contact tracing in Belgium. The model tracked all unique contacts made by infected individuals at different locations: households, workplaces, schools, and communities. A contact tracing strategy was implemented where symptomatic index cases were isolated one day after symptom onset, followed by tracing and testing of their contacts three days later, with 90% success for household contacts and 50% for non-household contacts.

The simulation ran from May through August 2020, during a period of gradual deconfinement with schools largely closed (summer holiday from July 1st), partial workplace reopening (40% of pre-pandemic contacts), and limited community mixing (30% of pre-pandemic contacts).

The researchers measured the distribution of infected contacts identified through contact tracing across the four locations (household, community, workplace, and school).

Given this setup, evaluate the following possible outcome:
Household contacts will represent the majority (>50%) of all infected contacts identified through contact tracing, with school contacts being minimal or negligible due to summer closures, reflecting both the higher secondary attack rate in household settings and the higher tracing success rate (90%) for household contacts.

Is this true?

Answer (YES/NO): YES